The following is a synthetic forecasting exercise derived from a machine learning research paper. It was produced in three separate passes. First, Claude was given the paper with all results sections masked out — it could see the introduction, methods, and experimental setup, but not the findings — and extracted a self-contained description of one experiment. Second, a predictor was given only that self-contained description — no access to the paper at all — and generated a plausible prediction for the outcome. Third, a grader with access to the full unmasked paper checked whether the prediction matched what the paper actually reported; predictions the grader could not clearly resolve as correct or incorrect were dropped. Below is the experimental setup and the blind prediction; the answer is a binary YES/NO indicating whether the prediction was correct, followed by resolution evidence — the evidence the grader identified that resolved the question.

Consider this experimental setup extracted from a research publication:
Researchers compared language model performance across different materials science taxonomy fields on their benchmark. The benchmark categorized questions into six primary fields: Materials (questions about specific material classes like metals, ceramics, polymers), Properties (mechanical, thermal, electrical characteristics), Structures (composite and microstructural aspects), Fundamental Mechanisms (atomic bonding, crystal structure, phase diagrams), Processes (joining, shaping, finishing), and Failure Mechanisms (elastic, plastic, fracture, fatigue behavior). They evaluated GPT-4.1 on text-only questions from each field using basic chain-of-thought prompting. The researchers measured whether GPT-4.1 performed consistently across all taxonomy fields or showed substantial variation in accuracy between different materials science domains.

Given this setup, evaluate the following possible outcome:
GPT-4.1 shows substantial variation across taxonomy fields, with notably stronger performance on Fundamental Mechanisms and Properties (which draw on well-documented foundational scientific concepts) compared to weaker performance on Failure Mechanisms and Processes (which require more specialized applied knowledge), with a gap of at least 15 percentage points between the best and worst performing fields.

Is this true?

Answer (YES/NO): NO